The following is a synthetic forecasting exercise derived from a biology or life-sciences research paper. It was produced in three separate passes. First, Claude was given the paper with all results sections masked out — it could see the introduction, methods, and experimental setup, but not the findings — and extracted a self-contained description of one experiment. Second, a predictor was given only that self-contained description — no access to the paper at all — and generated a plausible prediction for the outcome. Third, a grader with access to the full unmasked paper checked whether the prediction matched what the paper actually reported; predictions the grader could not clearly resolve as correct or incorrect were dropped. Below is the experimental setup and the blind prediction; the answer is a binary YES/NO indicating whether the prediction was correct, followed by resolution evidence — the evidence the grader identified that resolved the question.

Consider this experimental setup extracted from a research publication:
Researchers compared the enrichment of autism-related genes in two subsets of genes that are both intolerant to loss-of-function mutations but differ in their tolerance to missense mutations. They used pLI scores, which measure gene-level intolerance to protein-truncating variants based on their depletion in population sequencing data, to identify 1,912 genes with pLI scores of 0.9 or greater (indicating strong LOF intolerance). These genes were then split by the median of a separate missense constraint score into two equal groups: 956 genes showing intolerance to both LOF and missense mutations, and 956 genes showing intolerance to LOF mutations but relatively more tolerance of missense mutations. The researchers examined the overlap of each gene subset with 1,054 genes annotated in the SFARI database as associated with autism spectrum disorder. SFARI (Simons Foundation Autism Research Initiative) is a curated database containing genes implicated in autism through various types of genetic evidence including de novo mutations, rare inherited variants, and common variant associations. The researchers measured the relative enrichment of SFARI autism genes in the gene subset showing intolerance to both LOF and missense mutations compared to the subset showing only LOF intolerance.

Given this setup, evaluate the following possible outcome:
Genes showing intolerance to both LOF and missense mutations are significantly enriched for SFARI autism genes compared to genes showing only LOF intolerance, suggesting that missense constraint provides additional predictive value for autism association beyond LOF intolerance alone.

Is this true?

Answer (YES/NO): YES